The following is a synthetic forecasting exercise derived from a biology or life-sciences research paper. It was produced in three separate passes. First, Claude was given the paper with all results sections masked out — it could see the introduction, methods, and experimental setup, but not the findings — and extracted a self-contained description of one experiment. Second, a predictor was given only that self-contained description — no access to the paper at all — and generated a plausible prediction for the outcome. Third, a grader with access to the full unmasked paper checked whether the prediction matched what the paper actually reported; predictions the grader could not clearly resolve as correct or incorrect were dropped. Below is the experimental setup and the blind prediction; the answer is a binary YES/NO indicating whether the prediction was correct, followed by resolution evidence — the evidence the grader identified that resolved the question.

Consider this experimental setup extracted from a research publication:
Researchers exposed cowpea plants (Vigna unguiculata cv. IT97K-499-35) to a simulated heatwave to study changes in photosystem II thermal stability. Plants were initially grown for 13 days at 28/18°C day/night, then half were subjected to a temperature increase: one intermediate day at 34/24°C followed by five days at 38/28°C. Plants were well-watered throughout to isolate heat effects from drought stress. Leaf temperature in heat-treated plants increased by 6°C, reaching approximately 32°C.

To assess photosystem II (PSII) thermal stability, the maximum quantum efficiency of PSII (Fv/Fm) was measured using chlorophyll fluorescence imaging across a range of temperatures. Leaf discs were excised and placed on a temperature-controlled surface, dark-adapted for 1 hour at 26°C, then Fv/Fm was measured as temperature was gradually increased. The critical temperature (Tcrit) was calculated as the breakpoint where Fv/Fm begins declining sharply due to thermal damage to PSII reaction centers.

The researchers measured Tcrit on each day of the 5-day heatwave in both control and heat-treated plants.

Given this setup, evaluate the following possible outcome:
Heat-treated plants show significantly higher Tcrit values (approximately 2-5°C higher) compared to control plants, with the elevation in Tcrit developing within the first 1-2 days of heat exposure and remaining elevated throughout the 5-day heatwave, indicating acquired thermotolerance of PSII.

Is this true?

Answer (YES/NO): NO